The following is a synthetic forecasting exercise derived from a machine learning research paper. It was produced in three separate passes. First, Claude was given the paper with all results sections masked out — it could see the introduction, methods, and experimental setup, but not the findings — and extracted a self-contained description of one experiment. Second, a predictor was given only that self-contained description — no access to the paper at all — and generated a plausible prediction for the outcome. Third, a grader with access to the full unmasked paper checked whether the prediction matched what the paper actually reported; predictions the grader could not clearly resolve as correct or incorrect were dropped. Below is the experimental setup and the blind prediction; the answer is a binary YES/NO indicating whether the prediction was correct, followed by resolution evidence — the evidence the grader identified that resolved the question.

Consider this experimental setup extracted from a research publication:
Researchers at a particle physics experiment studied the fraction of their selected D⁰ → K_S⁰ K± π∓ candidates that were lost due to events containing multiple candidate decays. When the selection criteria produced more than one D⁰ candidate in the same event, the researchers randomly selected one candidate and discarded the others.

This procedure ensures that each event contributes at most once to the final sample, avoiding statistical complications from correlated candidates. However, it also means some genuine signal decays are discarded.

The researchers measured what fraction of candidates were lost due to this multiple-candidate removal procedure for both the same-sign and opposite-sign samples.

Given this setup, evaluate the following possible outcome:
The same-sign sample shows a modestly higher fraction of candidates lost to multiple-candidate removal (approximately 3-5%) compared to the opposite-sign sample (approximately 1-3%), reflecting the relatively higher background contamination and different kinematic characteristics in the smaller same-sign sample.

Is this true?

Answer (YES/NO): NO